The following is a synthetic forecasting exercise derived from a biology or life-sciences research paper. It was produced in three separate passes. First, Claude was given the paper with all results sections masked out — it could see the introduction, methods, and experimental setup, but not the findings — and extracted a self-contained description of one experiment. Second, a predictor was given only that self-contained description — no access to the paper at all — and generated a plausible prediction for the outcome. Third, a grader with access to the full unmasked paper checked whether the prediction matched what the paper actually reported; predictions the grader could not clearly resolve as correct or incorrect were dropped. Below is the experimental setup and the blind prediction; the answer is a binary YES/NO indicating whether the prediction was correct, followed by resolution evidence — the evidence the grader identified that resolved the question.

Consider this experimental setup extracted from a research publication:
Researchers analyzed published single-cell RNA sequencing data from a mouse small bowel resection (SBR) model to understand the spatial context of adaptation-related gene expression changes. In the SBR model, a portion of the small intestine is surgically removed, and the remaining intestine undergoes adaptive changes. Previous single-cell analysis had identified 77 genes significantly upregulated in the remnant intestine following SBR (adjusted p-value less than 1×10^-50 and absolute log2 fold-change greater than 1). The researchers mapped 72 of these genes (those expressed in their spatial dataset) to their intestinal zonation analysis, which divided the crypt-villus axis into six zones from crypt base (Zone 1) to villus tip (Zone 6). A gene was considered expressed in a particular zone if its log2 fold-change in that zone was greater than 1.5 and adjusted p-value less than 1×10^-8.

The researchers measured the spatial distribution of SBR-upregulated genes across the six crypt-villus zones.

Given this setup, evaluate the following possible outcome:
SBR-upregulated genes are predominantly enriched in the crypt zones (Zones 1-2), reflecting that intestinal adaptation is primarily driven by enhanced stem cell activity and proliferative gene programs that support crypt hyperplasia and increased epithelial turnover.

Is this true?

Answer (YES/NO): NO